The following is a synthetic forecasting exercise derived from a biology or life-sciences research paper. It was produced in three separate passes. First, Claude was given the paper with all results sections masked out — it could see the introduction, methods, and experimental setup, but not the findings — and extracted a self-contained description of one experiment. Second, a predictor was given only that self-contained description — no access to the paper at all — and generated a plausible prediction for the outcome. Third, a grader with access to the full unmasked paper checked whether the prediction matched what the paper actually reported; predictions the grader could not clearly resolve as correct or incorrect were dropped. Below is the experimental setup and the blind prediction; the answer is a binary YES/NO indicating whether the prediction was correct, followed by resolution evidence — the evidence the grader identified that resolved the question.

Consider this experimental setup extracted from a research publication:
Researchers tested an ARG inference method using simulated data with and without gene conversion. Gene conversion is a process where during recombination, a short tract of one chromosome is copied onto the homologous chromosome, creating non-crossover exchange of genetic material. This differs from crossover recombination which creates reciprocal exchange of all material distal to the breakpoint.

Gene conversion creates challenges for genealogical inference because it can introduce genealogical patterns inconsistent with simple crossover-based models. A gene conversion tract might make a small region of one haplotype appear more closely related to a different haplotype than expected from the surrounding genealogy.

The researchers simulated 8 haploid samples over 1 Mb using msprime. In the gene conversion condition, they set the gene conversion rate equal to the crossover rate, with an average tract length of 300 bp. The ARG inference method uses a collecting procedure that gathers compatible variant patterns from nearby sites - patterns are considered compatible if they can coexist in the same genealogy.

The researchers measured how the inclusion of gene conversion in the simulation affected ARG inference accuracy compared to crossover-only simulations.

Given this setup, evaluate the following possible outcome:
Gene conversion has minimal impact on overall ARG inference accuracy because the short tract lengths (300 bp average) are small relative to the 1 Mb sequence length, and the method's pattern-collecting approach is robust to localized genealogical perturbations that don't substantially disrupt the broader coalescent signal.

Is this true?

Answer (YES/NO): YES